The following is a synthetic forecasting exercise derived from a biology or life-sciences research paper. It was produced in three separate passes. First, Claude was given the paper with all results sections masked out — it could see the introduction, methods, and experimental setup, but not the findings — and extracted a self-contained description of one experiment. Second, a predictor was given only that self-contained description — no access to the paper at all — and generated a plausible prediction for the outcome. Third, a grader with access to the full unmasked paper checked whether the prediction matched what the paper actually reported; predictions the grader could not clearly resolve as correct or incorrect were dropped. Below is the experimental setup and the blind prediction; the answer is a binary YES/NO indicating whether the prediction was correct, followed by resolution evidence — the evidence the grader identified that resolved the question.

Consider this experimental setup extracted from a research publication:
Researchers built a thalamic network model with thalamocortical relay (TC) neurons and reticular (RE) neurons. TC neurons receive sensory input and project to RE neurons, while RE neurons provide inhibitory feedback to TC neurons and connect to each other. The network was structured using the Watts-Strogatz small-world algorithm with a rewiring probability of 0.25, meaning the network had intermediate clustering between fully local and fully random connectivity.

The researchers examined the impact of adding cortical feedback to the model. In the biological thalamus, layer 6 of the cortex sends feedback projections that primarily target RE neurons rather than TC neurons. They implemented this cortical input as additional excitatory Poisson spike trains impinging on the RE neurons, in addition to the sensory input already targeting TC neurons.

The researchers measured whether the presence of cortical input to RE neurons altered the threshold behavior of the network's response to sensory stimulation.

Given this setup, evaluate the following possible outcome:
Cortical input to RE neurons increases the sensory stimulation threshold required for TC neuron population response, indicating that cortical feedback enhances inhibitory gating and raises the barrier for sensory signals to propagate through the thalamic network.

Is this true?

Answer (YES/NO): NO